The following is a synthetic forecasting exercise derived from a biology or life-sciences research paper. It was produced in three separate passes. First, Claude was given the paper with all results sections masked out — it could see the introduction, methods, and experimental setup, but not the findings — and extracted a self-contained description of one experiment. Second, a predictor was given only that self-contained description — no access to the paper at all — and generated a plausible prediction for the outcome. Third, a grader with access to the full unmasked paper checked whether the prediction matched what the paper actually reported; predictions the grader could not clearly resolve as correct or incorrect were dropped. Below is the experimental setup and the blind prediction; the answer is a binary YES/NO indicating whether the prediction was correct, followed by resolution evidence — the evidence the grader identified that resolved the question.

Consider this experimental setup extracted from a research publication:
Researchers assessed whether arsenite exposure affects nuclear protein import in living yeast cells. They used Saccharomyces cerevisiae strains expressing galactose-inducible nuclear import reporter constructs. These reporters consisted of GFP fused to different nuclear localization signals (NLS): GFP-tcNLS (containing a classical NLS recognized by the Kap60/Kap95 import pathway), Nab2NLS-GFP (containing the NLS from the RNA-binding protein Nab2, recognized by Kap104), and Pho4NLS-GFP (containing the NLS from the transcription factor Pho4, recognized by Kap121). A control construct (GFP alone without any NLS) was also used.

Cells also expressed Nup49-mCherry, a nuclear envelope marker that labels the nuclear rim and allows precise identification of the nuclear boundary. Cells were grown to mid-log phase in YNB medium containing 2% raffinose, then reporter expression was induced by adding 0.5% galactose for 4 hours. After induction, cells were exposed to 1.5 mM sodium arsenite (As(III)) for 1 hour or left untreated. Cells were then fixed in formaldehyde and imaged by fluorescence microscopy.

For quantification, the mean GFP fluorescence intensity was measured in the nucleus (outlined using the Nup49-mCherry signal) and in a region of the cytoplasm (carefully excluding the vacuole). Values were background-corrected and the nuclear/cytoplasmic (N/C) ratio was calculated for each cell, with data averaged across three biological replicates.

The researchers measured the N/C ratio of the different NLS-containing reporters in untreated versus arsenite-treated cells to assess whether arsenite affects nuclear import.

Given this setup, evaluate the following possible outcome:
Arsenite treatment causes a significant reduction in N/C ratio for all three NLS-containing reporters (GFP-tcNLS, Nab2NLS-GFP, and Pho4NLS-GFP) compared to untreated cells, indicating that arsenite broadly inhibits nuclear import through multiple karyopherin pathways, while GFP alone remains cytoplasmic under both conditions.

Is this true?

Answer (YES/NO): YES